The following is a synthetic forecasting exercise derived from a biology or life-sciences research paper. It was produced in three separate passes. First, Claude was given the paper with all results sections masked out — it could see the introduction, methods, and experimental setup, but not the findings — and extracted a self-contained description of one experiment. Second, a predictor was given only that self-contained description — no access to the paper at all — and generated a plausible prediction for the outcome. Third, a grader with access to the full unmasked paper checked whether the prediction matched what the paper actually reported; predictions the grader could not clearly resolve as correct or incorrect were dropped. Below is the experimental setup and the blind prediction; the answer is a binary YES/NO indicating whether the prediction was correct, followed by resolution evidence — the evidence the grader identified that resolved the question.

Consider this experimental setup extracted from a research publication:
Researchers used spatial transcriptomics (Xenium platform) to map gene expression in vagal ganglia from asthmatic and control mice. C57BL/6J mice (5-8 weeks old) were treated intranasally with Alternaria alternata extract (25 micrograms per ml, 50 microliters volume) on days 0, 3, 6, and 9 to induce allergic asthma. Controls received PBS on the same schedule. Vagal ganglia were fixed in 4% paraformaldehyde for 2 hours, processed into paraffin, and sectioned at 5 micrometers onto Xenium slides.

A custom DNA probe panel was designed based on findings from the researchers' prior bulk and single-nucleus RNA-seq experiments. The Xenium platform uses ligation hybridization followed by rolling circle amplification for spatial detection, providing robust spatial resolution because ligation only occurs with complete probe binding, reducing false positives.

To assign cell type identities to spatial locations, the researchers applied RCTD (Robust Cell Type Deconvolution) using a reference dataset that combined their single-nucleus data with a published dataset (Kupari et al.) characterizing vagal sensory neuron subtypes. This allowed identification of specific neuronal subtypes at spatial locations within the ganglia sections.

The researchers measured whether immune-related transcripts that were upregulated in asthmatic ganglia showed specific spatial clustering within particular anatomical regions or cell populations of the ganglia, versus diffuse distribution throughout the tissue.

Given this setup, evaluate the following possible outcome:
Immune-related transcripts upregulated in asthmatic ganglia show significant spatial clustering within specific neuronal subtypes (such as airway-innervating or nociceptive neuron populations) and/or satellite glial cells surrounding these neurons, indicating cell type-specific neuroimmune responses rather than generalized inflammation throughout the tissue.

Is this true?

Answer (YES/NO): YES